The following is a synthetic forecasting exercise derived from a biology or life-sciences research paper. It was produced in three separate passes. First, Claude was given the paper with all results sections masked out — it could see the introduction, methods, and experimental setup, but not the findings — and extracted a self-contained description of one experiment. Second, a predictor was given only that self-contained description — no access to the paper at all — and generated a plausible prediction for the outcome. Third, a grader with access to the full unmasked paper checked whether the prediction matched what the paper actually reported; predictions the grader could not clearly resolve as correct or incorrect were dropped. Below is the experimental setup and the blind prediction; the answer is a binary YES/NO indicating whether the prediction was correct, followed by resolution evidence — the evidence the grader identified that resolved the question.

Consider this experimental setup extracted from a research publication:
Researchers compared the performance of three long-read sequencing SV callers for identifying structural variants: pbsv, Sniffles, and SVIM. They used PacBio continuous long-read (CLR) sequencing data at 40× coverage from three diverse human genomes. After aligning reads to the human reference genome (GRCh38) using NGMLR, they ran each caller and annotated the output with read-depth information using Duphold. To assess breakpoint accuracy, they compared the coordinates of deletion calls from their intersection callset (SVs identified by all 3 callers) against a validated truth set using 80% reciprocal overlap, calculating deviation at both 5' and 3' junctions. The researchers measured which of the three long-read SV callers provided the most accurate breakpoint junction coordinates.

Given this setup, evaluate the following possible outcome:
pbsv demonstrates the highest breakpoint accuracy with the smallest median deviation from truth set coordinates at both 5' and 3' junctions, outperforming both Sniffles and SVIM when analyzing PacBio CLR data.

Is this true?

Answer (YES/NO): YES